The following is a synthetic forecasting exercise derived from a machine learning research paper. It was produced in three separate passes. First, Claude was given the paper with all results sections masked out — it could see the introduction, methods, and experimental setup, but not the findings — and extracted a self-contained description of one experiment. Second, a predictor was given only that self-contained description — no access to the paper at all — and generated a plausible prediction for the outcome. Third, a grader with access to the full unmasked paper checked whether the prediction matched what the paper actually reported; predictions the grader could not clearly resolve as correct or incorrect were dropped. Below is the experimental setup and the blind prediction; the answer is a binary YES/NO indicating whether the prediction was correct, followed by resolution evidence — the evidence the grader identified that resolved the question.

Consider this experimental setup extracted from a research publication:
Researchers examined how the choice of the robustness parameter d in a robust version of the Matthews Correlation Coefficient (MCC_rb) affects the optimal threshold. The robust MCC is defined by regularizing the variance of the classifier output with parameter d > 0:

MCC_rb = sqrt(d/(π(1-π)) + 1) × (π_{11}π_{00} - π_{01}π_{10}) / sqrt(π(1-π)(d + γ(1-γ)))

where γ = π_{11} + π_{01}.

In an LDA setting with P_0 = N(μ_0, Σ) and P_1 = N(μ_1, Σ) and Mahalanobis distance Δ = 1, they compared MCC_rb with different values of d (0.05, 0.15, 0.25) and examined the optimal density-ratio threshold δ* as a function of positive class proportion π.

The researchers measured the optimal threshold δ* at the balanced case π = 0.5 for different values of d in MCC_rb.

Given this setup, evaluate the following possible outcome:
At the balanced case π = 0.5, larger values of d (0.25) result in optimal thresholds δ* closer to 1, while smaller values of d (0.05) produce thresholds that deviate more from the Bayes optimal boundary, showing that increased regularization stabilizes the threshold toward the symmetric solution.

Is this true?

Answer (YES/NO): NO